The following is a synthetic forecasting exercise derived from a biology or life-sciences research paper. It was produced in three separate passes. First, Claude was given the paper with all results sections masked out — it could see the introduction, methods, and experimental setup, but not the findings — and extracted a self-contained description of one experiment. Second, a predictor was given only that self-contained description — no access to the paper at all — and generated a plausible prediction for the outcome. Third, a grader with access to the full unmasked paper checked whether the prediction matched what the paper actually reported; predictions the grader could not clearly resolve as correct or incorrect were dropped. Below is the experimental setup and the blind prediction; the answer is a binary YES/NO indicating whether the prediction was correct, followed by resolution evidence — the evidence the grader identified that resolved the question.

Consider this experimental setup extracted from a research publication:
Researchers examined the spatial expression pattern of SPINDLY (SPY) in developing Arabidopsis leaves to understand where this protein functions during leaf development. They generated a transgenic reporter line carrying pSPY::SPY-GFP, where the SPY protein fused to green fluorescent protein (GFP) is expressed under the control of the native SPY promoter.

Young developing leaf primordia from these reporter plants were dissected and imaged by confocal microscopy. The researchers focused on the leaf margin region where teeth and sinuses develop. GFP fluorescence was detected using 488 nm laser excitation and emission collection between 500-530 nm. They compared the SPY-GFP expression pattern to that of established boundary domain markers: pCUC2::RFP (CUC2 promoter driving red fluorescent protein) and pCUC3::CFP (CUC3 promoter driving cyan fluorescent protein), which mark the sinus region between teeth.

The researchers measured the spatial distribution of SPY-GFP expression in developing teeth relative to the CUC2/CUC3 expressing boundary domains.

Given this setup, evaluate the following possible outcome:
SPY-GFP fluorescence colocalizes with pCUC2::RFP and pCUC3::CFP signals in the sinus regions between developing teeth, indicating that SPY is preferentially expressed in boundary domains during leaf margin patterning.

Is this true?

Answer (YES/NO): NO